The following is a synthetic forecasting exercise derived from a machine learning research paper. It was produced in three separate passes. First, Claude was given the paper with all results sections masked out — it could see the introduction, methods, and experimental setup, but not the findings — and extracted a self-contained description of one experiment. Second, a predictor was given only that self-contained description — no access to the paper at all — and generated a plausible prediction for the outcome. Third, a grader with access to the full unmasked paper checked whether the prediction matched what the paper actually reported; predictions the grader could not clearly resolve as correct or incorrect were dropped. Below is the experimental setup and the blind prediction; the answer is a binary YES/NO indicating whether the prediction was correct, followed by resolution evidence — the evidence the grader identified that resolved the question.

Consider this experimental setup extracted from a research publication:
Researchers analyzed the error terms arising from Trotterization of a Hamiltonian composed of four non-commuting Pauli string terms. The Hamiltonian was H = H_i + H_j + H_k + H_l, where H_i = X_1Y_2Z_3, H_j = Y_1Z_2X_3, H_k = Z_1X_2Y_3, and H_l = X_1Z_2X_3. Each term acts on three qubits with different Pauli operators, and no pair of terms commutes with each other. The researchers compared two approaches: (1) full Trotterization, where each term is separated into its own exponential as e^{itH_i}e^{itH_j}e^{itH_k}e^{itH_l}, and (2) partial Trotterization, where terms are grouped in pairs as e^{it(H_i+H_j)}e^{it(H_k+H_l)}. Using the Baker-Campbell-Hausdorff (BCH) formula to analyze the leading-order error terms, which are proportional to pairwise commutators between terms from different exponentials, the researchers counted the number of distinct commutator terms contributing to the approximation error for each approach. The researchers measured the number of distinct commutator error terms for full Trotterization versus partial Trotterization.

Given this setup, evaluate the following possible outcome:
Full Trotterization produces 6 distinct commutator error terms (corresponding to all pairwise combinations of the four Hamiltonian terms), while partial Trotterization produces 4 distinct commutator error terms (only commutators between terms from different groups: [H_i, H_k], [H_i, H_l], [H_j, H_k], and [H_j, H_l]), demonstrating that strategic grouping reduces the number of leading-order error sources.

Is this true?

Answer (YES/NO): YES